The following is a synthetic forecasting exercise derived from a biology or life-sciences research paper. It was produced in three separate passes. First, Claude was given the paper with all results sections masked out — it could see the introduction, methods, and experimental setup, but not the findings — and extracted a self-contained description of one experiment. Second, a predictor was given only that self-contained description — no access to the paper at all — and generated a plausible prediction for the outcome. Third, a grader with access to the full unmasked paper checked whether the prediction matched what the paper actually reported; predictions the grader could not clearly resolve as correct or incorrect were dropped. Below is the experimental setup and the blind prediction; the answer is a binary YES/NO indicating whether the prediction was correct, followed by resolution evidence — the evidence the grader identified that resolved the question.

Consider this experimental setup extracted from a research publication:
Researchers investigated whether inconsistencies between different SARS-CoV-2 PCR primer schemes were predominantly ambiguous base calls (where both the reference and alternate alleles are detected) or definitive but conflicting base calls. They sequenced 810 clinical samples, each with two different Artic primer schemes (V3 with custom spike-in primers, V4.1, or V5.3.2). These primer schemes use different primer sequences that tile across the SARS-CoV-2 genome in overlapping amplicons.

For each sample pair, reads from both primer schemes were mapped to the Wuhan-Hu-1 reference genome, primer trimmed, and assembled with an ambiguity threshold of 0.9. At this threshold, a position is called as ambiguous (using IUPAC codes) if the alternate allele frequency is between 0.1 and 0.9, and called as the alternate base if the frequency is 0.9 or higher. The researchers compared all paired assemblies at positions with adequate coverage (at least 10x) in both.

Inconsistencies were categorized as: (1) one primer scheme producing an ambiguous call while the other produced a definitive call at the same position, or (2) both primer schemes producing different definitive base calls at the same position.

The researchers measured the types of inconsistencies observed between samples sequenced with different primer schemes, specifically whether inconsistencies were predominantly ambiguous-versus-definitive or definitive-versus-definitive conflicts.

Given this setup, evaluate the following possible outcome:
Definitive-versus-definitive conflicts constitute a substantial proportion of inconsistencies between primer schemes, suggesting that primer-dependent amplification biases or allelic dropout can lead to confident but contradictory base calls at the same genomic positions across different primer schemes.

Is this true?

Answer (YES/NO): NO